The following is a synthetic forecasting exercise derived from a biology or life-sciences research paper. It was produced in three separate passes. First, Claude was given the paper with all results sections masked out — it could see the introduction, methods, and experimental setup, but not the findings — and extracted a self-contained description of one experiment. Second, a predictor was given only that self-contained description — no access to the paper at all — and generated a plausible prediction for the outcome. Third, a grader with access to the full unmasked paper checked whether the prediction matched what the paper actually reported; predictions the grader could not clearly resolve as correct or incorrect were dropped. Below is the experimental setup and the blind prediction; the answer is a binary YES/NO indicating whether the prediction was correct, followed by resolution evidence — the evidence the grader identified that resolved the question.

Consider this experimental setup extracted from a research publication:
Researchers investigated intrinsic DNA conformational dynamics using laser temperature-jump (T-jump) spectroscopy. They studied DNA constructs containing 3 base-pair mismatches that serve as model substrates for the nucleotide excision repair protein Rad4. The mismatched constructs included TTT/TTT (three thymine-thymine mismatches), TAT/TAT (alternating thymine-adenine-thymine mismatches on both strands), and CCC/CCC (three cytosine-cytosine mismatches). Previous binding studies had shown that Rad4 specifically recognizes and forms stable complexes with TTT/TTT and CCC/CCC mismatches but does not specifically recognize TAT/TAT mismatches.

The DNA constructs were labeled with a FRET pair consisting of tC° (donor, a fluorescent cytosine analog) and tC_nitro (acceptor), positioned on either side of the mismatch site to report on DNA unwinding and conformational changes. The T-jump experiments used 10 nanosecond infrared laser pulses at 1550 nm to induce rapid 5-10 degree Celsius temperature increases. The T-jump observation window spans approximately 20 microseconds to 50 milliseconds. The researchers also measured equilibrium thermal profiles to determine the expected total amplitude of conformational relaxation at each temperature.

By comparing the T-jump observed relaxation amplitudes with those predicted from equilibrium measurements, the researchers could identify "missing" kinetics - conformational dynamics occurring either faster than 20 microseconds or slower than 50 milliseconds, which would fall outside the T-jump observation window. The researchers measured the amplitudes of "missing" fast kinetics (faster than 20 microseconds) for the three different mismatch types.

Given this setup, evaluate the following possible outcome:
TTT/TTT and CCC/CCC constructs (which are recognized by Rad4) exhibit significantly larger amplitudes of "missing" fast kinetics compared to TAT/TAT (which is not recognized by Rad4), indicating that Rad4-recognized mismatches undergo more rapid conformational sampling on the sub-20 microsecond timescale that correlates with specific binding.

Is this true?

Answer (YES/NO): YES